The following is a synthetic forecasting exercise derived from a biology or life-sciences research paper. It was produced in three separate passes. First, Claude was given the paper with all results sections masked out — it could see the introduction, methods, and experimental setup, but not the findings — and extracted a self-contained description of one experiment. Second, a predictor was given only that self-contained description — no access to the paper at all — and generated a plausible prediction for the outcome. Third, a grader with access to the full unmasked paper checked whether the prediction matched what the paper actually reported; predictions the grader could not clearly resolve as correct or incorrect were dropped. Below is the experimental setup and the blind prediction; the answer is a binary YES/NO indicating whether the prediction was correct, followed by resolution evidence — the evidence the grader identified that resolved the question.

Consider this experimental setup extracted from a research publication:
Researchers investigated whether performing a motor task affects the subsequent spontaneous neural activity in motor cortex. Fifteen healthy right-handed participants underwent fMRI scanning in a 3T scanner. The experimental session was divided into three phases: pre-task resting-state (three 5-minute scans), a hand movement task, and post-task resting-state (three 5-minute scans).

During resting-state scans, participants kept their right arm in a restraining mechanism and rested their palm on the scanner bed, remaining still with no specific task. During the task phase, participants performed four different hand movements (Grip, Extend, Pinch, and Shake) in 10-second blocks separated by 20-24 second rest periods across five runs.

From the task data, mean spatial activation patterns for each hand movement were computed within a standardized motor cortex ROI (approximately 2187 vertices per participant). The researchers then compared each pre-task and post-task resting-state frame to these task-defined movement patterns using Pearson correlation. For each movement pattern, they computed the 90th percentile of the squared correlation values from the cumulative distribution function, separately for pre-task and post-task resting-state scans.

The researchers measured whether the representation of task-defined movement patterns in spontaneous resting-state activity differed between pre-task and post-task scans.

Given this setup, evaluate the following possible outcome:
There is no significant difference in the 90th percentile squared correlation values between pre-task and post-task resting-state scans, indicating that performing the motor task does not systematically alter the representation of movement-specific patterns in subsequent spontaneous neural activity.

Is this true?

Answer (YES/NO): NO